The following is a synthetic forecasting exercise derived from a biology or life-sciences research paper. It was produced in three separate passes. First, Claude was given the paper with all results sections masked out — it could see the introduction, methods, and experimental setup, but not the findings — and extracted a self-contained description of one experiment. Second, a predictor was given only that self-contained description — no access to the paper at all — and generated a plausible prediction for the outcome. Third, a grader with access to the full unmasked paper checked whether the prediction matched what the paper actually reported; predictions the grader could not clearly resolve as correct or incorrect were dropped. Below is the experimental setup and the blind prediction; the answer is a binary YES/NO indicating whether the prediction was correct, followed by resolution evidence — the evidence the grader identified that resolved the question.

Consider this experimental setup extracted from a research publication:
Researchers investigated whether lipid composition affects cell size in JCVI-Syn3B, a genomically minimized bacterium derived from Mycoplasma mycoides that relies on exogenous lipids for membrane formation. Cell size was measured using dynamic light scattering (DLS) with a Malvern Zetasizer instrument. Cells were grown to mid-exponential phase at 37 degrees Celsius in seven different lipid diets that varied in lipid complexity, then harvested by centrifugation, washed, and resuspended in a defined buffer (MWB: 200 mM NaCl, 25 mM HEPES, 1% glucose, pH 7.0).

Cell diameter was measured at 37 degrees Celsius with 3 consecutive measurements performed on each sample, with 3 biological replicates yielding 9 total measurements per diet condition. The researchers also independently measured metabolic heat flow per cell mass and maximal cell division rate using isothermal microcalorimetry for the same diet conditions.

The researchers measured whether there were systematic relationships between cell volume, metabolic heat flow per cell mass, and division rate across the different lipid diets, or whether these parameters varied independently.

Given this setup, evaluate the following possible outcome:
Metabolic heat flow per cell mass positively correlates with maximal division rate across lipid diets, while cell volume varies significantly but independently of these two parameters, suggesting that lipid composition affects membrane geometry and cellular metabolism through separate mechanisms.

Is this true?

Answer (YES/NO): NO